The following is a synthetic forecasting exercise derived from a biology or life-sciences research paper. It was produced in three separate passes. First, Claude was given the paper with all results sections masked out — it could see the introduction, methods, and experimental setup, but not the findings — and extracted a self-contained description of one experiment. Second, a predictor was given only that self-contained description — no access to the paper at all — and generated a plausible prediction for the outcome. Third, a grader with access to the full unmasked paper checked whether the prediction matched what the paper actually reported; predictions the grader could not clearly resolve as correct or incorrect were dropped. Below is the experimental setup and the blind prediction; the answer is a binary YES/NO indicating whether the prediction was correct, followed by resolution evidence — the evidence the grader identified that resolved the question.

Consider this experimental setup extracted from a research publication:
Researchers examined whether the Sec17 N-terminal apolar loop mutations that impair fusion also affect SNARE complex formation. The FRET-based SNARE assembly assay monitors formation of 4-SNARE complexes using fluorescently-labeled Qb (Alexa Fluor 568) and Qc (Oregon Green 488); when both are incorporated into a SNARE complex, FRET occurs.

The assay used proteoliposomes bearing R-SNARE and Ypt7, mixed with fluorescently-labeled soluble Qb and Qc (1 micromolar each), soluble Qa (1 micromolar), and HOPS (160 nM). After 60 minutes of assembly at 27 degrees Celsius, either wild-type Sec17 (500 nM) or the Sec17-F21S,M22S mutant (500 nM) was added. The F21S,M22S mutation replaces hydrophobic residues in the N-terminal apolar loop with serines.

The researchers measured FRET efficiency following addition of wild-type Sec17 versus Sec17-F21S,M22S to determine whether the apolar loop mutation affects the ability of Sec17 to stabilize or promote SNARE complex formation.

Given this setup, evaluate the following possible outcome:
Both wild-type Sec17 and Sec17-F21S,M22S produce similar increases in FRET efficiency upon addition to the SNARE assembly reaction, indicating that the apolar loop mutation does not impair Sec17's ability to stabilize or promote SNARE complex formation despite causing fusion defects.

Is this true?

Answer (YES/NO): NO